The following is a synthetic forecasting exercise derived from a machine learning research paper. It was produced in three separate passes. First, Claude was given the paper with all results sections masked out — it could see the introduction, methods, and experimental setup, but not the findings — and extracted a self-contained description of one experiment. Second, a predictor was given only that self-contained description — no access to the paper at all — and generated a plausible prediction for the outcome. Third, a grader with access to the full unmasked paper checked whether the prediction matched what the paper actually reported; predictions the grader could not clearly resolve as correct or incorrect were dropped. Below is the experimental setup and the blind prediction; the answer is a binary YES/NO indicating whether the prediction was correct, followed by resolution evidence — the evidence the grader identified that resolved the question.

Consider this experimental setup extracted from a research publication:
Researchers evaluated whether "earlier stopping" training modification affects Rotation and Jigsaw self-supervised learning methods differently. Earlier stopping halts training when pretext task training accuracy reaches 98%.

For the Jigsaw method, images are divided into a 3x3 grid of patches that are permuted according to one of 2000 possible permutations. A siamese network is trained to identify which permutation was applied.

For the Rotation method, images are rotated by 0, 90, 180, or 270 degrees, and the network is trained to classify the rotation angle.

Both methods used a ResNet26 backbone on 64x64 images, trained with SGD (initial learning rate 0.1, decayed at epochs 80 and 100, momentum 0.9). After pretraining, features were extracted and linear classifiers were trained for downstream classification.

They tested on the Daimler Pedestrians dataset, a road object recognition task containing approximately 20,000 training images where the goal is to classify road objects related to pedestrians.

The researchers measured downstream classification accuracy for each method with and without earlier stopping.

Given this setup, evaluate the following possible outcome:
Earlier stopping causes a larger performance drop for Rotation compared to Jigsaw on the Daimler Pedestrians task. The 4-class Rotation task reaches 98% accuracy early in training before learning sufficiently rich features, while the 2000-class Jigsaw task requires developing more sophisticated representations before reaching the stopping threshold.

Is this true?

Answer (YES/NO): NO